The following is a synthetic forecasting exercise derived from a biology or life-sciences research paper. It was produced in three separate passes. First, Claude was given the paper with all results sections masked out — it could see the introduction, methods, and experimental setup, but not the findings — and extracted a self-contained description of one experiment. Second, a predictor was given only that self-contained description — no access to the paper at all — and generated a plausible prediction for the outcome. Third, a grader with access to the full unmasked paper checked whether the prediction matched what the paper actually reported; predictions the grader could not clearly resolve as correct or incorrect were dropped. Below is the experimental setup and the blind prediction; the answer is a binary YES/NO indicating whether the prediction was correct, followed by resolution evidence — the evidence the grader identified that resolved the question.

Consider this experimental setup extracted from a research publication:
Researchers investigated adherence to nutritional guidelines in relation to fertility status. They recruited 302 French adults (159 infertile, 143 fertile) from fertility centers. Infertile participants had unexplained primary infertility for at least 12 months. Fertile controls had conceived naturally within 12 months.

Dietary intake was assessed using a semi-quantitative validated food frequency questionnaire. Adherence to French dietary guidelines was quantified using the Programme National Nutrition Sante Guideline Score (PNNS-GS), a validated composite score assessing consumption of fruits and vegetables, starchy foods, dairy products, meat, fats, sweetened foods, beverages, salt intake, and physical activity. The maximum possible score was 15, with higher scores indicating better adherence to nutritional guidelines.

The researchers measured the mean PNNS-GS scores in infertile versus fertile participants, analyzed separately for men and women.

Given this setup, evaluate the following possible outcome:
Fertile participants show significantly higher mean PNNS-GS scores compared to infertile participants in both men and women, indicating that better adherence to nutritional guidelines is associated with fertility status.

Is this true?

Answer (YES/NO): NO